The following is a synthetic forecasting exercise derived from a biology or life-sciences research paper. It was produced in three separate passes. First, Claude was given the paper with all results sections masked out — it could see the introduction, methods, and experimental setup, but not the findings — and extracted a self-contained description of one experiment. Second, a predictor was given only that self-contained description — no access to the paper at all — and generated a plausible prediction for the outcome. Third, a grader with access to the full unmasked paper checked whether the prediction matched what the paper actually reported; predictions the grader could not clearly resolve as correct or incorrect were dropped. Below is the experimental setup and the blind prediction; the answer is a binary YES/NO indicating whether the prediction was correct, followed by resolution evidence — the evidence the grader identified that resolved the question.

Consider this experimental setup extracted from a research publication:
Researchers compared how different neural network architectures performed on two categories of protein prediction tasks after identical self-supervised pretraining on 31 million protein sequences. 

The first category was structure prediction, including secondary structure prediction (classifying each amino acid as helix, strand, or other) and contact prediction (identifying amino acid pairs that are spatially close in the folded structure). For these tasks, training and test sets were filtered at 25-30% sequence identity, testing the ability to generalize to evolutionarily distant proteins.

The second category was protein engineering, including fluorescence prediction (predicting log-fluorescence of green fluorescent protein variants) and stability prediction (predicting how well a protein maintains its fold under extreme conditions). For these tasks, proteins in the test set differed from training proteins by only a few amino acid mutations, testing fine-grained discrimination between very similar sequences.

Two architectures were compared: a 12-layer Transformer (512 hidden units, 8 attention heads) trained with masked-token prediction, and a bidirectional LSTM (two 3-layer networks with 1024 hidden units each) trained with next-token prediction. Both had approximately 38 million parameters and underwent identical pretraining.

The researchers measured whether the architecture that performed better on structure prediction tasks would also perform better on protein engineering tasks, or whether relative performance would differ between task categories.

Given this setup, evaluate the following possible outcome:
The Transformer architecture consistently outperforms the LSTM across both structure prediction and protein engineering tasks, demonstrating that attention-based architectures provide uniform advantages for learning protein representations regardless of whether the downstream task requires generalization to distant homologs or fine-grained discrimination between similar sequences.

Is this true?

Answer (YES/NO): NO